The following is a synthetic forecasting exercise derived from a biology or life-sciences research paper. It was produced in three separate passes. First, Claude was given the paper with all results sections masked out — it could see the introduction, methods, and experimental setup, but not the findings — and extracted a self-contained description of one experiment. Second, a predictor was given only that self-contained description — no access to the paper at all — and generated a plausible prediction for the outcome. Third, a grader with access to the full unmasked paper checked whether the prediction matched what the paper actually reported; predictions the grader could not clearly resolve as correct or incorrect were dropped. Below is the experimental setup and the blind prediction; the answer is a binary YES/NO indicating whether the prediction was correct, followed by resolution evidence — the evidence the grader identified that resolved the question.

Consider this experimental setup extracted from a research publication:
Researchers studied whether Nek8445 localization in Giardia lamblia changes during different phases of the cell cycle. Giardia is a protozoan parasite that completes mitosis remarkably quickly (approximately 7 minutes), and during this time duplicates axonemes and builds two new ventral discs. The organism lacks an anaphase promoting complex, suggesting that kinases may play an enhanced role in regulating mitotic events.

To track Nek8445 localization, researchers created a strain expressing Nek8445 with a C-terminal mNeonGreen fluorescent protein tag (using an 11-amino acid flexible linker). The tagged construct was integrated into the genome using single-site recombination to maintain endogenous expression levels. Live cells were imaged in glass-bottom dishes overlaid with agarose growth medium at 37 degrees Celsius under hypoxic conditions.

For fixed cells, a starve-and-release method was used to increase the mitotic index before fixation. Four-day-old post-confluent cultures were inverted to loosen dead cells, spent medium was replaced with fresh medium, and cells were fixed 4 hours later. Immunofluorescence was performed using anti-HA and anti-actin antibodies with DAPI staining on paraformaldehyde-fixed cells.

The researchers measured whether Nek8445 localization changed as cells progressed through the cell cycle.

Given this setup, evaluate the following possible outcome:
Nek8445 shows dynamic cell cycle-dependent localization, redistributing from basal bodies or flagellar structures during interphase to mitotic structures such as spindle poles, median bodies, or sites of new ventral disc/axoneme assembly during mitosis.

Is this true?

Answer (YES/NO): NO